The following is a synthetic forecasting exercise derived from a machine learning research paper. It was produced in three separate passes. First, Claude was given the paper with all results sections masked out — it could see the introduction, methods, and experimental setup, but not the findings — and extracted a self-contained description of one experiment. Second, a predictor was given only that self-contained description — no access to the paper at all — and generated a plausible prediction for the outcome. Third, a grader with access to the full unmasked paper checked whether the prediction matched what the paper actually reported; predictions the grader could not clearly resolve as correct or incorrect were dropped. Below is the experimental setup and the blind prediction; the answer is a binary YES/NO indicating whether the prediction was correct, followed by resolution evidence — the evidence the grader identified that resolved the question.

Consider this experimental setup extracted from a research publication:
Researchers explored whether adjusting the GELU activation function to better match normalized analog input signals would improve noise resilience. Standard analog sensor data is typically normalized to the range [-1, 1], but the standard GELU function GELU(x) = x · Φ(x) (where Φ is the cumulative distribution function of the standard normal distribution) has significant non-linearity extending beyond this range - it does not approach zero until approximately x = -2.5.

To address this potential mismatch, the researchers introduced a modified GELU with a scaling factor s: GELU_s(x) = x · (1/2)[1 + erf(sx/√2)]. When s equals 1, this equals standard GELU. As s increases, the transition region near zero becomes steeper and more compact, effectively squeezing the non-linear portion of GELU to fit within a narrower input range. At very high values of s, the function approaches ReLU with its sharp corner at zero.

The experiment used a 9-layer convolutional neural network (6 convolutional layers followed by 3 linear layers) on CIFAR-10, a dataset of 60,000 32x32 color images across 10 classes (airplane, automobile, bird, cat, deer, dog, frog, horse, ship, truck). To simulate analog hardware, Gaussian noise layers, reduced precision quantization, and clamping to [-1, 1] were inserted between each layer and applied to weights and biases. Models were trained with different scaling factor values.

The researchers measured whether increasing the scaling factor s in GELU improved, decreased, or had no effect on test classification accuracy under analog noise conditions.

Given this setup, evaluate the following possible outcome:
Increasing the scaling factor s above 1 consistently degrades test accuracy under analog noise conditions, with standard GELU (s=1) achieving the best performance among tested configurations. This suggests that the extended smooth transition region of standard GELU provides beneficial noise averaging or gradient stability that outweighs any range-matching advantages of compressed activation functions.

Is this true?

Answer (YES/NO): YES